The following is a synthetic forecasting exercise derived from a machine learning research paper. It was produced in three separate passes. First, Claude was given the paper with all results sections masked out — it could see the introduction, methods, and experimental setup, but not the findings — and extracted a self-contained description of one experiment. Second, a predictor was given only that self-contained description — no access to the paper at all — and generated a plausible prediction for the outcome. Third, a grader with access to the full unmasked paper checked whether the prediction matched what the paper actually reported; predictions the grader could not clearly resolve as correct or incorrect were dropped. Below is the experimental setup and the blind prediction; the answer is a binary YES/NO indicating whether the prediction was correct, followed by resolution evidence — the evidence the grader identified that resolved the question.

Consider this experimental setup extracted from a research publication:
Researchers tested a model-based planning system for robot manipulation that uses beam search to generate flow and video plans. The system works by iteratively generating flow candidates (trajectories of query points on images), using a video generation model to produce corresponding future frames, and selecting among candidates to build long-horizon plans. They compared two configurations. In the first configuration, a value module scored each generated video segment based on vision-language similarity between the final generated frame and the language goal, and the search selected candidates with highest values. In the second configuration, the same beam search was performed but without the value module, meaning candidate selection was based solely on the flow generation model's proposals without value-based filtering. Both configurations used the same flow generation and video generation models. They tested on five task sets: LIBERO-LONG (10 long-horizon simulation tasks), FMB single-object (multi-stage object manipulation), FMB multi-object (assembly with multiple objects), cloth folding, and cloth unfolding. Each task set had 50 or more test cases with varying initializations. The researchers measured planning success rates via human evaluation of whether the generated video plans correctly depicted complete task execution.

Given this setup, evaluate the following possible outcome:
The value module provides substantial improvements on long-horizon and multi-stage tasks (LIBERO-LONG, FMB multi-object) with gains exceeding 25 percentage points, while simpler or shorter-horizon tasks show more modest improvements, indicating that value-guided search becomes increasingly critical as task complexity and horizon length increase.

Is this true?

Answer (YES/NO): NO